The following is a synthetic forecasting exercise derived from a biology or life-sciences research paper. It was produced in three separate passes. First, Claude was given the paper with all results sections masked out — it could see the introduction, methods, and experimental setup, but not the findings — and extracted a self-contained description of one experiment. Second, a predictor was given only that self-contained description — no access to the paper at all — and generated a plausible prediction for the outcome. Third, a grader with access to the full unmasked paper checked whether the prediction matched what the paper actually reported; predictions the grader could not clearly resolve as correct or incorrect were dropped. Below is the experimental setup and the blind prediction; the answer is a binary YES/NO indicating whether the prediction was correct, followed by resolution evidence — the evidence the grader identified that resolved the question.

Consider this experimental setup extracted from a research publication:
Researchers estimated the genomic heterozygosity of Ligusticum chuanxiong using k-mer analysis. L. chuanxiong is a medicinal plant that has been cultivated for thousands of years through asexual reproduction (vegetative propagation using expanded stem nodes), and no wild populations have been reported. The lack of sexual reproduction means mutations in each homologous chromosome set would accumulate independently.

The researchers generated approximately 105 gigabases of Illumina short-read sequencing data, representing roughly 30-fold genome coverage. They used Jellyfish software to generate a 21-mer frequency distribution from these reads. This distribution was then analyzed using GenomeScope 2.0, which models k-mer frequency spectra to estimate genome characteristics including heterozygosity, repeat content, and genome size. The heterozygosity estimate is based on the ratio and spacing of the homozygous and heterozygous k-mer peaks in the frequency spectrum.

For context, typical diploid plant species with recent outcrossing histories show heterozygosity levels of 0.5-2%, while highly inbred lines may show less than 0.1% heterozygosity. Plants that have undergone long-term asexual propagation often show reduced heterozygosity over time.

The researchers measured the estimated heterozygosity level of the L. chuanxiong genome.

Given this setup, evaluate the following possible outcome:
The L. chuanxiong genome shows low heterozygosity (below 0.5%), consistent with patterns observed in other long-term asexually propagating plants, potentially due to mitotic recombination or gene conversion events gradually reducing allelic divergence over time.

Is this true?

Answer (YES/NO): NO